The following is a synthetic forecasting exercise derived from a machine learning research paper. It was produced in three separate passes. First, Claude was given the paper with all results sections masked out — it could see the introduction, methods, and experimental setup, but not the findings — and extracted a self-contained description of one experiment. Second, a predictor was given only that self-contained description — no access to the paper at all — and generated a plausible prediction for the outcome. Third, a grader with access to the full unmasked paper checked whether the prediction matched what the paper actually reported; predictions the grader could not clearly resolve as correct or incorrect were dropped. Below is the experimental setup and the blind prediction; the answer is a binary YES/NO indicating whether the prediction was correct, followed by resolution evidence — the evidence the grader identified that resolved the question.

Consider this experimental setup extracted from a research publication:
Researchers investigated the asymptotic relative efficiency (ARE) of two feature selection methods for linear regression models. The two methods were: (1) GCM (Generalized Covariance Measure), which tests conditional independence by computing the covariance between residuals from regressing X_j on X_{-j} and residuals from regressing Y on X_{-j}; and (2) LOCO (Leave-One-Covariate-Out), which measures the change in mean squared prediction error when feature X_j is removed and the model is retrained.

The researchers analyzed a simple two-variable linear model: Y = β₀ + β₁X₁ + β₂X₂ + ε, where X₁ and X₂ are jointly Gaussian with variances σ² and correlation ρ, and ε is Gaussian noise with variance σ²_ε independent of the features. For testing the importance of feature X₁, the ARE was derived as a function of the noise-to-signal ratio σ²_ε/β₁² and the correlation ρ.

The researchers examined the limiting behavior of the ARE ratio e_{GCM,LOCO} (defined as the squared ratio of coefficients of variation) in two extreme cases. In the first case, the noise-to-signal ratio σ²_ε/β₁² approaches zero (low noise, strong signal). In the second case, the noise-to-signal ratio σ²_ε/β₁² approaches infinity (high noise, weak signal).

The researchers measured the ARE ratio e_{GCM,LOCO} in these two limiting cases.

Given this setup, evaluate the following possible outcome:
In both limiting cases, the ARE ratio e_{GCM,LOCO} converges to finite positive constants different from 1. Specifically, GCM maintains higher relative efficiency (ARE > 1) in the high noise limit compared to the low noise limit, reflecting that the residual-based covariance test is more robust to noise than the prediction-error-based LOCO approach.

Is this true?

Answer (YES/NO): NO